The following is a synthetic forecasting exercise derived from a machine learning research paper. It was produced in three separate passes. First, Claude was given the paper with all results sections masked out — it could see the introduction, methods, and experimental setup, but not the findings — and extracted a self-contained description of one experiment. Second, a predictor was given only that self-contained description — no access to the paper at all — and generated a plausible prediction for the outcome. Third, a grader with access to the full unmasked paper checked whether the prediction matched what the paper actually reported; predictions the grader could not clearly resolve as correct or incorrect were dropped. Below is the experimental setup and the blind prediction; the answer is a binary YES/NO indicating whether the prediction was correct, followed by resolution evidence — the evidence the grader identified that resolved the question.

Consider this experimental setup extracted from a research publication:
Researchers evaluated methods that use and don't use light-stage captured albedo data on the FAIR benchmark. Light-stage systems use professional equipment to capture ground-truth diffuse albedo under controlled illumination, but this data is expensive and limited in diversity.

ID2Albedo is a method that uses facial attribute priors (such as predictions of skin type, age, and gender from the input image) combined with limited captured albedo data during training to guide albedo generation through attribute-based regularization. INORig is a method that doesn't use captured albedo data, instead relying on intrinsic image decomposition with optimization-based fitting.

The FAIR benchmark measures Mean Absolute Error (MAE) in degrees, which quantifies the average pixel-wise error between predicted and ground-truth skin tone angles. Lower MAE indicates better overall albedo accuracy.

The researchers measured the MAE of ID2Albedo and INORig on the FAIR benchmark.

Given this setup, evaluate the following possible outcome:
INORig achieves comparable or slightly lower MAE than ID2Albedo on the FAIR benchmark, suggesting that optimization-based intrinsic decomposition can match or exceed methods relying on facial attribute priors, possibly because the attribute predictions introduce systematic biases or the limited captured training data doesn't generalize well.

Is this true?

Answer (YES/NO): NO